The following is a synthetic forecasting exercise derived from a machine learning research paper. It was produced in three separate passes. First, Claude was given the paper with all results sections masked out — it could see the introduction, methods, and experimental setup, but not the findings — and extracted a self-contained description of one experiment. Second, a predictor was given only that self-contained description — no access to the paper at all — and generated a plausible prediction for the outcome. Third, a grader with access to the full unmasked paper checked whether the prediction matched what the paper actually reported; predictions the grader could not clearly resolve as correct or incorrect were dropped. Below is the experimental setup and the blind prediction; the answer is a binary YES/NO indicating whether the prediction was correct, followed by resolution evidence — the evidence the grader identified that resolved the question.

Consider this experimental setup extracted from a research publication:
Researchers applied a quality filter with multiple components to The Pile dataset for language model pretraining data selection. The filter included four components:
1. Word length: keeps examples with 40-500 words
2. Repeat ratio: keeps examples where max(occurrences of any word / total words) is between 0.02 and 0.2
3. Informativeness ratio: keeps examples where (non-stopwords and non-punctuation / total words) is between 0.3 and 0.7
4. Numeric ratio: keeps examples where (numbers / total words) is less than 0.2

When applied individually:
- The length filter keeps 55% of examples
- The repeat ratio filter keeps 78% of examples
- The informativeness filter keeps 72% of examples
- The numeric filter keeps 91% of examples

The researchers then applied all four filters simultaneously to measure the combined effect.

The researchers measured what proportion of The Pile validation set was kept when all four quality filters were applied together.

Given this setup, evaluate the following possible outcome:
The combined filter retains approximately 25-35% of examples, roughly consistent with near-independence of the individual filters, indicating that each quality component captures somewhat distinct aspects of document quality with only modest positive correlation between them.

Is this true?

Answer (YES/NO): NO